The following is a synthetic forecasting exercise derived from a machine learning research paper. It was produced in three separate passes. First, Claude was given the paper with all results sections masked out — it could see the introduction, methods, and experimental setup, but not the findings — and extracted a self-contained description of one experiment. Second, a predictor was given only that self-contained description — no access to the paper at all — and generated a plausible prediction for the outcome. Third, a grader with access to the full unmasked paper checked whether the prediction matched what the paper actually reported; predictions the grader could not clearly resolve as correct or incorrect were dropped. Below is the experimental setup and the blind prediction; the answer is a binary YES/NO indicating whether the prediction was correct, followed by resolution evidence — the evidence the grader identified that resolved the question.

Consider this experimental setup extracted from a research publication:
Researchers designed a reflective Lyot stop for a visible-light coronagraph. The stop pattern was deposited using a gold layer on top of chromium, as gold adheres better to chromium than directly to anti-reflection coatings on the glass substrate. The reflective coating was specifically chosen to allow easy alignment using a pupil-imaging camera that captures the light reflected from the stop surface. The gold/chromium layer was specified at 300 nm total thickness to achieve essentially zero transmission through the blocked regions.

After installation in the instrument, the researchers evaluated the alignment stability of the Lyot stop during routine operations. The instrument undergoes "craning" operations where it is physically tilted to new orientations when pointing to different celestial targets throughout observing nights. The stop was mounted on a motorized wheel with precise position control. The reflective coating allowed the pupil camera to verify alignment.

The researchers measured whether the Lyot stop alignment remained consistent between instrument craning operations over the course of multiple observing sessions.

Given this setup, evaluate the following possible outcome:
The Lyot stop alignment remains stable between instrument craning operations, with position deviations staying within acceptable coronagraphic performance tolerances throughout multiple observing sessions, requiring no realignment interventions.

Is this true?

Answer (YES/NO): YES